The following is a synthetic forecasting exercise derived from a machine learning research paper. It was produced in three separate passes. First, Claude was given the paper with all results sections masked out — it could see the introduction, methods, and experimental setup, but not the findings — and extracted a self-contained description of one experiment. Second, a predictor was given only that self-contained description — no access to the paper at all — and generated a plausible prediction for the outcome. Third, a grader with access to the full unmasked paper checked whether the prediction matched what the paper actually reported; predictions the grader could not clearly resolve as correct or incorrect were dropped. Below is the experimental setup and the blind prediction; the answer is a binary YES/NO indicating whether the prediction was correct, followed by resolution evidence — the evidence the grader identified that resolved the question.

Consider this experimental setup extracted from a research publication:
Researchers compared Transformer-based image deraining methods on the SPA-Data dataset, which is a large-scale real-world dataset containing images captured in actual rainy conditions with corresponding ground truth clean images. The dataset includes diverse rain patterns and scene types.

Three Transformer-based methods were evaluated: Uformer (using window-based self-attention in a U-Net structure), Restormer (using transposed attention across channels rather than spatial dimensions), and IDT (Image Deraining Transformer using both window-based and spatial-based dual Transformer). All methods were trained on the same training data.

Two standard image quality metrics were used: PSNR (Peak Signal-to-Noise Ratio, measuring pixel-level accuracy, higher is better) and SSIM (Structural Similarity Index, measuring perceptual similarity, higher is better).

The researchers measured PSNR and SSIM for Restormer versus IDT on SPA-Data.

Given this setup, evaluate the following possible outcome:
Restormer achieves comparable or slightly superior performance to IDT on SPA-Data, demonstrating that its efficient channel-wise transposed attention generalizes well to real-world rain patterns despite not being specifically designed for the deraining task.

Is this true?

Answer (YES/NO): YES